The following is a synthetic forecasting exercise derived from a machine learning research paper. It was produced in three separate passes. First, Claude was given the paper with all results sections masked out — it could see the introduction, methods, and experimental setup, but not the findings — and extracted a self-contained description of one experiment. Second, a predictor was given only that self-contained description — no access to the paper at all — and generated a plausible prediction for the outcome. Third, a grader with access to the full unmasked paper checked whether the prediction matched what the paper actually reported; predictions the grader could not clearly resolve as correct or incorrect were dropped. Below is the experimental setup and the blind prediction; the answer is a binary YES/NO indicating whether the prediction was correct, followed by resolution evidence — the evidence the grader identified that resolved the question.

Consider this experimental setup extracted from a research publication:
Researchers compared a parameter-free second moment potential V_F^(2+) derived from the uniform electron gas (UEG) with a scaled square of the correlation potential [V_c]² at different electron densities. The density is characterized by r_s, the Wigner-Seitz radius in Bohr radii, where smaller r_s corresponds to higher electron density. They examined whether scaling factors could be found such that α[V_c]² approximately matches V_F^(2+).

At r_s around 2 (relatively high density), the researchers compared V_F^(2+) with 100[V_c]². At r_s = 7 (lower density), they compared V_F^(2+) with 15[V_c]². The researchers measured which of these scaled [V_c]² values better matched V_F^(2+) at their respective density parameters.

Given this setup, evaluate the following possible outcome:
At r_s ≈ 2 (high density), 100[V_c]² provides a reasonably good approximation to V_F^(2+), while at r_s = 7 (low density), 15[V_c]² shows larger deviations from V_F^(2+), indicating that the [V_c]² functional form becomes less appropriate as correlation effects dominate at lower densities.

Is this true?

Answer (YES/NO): NO